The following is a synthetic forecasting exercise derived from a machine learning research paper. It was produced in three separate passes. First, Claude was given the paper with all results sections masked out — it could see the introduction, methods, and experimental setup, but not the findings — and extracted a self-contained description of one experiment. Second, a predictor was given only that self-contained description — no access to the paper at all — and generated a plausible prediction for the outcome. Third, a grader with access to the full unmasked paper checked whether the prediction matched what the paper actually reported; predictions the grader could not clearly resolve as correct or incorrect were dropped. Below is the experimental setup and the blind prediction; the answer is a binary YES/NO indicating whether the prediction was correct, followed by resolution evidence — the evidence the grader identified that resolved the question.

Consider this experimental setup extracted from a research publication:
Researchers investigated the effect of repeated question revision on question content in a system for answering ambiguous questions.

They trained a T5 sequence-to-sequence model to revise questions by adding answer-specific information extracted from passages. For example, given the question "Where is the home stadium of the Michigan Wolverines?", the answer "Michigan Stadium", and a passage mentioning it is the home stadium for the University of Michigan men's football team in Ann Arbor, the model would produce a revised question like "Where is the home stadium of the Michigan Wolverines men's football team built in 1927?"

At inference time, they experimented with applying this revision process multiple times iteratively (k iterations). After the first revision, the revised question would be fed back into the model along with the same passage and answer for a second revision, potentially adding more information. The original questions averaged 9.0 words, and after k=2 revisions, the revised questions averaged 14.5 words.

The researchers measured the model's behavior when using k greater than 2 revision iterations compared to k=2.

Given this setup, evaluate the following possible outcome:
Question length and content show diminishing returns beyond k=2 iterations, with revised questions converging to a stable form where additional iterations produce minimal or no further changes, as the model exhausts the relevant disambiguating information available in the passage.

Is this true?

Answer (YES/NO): YES